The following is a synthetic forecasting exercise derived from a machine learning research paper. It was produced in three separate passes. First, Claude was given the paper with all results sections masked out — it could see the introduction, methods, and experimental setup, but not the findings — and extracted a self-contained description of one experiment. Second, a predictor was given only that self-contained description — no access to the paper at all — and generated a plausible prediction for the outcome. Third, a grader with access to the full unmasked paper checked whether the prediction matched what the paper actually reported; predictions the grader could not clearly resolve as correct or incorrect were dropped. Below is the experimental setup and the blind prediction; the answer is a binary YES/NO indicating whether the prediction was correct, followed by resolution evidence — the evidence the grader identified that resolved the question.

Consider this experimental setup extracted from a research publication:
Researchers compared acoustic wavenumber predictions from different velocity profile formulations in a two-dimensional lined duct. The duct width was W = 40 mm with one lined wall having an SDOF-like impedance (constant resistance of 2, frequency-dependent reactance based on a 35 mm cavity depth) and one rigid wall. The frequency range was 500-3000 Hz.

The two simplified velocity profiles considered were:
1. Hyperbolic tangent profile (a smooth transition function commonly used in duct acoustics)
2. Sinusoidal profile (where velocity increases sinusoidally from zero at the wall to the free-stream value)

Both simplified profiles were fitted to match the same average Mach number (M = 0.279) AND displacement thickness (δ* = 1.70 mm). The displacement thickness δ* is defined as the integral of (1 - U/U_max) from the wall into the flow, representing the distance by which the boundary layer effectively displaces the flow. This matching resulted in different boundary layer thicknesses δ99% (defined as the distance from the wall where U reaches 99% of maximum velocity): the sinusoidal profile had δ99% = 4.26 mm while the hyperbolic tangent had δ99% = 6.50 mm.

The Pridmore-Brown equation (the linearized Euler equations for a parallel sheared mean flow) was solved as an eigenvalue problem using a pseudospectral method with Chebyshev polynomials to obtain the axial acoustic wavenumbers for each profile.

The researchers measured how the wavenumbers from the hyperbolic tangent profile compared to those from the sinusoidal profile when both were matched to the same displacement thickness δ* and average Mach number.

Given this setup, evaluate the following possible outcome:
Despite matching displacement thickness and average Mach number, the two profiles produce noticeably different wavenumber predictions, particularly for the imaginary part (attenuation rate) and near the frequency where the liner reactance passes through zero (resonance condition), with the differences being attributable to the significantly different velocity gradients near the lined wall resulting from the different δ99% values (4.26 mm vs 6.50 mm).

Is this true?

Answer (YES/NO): NO